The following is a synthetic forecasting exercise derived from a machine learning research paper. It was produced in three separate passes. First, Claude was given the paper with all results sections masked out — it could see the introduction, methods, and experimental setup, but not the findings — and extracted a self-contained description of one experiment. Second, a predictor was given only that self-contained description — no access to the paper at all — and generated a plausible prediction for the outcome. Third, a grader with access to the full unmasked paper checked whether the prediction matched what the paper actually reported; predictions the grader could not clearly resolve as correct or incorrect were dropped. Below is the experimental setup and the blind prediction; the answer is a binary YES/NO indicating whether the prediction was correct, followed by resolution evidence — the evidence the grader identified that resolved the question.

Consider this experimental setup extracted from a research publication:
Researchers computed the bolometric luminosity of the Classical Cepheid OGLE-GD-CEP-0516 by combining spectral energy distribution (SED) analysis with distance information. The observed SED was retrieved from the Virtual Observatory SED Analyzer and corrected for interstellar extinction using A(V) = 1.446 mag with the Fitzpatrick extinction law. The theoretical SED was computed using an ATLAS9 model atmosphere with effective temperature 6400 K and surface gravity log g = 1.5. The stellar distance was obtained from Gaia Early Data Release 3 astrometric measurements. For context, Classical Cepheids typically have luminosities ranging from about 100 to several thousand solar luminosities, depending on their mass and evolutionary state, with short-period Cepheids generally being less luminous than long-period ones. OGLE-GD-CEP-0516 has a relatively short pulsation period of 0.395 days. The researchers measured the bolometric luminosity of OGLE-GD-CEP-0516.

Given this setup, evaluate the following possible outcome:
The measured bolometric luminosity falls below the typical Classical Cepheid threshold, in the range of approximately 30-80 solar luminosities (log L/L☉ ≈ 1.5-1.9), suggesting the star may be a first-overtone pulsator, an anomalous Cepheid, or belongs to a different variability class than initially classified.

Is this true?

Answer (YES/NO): NO